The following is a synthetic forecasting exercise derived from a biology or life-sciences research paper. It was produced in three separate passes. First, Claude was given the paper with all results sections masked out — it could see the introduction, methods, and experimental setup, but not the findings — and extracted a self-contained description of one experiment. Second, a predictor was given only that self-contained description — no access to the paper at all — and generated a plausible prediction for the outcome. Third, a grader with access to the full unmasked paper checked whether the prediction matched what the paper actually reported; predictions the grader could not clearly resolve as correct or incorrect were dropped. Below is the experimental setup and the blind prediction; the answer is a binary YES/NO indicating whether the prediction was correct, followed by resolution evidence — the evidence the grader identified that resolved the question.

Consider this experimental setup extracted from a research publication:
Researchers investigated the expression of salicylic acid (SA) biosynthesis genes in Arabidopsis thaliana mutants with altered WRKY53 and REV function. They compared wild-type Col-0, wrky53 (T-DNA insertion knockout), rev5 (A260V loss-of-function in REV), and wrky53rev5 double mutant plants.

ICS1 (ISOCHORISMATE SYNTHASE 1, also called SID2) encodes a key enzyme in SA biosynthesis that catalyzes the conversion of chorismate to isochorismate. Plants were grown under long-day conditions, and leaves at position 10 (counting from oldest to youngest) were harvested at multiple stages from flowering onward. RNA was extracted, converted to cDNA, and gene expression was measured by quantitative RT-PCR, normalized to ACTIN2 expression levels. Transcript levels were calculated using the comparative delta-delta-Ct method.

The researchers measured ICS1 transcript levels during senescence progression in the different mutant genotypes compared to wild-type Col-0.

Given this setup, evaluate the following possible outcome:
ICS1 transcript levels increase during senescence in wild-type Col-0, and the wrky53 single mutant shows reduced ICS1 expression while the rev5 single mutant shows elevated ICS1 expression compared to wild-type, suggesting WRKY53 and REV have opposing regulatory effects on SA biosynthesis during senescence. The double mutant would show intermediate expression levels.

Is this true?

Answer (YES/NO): NO